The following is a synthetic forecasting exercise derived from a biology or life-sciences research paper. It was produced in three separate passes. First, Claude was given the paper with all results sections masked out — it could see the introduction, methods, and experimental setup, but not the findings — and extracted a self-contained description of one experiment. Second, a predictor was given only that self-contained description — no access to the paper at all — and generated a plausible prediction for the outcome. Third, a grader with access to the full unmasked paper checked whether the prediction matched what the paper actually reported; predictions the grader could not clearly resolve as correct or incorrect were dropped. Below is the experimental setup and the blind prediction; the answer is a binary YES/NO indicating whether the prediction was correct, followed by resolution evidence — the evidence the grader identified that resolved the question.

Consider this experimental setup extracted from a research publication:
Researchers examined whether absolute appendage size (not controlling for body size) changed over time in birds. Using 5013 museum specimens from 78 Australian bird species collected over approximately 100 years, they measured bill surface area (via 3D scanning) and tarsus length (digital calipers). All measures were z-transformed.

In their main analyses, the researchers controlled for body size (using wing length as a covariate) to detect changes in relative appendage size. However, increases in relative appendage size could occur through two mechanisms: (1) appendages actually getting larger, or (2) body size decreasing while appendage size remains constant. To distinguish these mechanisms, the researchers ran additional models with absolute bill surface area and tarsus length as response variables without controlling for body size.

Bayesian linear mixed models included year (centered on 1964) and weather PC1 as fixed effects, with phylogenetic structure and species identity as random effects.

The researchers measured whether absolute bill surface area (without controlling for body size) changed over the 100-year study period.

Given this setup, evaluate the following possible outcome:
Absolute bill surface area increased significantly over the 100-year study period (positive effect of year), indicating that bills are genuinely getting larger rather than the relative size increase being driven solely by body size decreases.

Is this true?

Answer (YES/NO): YES